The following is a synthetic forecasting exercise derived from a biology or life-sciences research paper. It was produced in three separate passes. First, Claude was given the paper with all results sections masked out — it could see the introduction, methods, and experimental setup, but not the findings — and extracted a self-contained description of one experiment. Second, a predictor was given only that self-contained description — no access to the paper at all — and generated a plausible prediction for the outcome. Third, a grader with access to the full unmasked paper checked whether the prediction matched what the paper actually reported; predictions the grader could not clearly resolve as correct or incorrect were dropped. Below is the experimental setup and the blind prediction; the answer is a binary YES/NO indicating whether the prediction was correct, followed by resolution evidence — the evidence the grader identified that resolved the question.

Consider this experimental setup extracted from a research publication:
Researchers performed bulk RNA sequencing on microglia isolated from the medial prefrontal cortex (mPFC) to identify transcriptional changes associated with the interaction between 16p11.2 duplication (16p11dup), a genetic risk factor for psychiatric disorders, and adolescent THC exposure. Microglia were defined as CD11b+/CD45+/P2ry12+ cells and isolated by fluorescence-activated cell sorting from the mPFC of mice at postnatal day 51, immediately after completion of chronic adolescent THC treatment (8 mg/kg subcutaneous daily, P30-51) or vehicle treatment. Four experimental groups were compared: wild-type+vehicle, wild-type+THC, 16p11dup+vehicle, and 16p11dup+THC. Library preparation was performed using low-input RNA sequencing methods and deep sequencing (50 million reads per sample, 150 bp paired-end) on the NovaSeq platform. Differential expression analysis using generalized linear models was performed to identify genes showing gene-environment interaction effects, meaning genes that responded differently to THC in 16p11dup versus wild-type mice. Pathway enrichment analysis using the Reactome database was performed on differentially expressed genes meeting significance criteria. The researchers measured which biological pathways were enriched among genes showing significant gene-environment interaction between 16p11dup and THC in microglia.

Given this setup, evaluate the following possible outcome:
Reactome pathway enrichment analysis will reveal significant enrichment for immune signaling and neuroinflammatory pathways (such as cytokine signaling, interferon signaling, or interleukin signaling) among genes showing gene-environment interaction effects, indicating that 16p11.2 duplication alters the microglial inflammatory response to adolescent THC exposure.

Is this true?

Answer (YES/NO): NO